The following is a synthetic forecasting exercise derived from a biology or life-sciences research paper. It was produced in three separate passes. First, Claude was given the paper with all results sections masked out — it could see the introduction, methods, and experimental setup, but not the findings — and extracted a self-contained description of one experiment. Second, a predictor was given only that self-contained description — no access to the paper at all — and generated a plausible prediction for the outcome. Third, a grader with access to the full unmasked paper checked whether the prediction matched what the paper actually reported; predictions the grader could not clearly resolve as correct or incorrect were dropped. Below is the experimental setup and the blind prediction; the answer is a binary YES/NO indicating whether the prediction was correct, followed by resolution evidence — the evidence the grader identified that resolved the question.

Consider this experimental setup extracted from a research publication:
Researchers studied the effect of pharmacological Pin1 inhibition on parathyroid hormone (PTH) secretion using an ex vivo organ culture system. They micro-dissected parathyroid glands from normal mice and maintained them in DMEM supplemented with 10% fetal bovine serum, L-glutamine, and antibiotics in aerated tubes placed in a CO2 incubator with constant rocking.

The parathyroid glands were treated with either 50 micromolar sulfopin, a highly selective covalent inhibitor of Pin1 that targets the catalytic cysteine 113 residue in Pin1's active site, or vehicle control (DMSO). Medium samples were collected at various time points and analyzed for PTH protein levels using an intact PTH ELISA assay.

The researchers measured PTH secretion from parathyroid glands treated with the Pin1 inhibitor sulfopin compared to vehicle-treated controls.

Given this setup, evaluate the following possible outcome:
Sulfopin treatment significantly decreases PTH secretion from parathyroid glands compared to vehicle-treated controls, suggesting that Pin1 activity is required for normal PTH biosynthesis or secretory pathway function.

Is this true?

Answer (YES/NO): NO